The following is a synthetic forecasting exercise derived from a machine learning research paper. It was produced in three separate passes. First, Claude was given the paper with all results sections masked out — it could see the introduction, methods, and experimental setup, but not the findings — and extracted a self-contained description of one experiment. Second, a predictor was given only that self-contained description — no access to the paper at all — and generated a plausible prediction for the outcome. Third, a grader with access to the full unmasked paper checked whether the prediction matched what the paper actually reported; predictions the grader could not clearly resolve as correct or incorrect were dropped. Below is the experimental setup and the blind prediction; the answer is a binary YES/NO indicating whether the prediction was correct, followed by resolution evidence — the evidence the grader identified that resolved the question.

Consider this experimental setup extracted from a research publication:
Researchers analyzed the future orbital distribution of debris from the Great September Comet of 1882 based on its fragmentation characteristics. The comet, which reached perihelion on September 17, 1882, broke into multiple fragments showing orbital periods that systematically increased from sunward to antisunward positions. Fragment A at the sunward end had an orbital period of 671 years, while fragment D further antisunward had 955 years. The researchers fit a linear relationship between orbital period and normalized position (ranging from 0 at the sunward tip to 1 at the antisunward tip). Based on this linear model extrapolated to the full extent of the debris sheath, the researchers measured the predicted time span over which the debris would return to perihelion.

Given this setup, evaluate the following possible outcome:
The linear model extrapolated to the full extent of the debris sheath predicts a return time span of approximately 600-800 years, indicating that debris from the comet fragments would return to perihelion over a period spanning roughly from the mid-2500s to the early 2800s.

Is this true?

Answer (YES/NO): NO